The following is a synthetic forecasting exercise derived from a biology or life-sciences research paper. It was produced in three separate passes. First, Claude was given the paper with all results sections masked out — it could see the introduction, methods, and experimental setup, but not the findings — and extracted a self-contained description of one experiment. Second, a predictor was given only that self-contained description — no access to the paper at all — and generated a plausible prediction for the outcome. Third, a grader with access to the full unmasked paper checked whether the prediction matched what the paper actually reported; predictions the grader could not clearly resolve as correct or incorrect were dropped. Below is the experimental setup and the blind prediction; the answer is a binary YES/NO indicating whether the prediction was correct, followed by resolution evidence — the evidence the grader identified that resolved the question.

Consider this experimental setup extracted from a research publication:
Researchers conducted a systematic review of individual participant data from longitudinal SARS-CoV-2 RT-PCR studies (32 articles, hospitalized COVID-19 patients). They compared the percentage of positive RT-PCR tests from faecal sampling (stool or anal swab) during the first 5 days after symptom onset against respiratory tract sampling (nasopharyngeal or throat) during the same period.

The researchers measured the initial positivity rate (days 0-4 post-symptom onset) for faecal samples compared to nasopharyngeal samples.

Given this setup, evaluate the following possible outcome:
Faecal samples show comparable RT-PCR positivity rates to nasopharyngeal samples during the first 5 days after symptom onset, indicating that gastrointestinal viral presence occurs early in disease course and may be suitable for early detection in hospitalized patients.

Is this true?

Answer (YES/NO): NO